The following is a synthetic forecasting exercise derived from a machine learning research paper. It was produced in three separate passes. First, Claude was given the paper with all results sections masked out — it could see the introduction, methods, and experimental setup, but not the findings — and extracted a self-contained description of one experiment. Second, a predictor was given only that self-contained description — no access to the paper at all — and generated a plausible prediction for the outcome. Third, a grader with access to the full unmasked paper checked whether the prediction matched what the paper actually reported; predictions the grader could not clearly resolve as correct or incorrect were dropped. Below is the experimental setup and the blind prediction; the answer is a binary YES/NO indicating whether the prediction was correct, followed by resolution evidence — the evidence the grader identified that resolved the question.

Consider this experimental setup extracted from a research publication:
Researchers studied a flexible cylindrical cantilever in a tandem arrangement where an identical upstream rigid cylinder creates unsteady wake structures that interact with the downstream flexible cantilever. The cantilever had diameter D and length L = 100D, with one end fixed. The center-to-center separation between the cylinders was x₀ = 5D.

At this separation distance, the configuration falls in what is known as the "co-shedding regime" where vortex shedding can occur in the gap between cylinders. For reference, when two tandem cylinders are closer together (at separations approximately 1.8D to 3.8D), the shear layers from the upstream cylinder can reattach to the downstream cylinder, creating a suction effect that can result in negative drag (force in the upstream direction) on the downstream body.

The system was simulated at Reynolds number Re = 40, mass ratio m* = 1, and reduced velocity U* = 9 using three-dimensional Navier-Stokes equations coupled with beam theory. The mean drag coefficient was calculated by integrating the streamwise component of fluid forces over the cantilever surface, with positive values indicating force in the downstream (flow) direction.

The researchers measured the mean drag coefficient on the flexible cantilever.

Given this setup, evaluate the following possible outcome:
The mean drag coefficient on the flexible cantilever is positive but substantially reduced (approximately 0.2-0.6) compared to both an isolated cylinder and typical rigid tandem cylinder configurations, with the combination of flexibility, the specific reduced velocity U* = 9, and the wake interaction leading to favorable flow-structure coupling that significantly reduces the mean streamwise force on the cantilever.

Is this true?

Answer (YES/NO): NO